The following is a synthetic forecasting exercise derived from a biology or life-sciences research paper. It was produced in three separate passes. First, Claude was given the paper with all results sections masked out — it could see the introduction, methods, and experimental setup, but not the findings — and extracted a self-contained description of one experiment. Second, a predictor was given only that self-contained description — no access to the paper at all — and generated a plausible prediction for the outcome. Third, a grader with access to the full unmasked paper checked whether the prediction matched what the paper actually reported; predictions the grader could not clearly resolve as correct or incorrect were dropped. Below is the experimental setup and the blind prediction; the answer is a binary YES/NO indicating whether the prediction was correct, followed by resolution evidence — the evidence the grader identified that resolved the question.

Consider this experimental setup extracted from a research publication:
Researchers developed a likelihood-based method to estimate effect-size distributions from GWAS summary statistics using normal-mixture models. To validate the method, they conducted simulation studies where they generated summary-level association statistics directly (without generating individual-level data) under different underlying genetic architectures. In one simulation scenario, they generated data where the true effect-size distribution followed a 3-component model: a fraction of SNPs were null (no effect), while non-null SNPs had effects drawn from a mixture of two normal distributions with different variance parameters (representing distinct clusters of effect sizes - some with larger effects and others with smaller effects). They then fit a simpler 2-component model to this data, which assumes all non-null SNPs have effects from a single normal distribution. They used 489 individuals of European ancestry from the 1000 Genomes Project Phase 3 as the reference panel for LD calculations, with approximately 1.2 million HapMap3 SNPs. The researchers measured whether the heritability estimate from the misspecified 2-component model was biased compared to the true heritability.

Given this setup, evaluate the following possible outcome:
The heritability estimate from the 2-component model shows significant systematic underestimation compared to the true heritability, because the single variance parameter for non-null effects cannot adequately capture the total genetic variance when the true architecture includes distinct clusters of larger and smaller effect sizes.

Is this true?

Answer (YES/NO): NO